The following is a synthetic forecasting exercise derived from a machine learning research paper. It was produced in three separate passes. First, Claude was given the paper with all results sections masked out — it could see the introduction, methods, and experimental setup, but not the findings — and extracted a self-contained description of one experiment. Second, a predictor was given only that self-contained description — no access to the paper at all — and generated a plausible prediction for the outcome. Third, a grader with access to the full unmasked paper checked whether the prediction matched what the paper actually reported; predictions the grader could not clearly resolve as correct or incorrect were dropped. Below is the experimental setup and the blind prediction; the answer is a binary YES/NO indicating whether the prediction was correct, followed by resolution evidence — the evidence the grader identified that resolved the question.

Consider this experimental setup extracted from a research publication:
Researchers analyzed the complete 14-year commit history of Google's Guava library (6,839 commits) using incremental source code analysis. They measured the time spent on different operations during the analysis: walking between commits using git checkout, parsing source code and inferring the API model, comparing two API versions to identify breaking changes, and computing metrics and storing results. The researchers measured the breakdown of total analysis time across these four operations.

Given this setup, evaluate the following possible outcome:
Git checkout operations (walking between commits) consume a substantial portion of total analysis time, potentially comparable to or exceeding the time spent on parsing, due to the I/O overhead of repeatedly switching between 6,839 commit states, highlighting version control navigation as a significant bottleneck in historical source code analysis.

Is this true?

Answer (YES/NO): NO